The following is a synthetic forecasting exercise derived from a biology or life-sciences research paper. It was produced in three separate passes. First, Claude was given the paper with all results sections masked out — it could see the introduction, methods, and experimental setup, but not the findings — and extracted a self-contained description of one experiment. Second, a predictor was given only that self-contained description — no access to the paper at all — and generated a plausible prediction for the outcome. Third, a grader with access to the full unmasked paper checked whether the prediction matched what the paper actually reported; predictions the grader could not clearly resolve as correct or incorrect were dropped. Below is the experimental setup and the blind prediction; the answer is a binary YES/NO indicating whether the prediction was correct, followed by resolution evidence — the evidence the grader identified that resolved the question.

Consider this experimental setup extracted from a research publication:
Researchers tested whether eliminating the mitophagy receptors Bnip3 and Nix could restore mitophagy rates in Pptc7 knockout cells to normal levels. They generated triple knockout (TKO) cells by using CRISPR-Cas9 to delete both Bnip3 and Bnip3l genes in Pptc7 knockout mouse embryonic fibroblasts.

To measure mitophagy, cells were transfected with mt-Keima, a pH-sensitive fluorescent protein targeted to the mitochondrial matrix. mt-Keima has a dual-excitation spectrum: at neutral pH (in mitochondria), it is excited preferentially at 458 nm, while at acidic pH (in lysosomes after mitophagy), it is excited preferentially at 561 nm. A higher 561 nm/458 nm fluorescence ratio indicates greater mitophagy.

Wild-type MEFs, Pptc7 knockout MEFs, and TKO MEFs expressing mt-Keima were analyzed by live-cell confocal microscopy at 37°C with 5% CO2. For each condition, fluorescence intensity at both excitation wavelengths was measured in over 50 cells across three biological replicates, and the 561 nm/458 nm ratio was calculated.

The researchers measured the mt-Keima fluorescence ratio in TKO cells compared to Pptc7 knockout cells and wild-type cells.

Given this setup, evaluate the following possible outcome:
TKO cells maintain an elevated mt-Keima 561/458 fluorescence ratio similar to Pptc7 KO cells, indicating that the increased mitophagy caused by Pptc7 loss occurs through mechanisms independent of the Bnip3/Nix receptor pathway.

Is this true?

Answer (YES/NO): NO